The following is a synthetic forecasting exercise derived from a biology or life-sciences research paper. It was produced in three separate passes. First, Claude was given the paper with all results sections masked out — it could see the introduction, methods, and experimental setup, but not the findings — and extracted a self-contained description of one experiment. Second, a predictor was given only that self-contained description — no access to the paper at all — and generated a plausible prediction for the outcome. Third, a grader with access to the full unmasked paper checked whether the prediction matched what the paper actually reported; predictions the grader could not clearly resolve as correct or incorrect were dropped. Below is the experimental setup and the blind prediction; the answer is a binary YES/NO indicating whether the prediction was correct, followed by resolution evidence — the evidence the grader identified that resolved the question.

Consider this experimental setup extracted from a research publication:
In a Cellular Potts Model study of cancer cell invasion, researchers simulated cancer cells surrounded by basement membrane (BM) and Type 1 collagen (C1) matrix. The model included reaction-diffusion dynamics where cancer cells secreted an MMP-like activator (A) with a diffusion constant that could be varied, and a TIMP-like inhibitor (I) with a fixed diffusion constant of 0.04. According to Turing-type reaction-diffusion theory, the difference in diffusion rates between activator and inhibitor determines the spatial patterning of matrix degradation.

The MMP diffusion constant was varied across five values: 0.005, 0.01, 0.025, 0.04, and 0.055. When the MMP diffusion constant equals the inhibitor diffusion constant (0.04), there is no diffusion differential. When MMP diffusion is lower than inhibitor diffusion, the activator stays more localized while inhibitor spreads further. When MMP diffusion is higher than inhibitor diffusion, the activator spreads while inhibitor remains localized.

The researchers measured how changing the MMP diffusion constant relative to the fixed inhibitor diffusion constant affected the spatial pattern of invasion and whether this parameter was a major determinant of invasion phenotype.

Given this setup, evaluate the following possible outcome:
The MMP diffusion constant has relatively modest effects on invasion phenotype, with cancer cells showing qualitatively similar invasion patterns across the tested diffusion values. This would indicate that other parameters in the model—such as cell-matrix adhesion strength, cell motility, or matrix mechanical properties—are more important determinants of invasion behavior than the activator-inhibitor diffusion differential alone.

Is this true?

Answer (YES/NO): YES